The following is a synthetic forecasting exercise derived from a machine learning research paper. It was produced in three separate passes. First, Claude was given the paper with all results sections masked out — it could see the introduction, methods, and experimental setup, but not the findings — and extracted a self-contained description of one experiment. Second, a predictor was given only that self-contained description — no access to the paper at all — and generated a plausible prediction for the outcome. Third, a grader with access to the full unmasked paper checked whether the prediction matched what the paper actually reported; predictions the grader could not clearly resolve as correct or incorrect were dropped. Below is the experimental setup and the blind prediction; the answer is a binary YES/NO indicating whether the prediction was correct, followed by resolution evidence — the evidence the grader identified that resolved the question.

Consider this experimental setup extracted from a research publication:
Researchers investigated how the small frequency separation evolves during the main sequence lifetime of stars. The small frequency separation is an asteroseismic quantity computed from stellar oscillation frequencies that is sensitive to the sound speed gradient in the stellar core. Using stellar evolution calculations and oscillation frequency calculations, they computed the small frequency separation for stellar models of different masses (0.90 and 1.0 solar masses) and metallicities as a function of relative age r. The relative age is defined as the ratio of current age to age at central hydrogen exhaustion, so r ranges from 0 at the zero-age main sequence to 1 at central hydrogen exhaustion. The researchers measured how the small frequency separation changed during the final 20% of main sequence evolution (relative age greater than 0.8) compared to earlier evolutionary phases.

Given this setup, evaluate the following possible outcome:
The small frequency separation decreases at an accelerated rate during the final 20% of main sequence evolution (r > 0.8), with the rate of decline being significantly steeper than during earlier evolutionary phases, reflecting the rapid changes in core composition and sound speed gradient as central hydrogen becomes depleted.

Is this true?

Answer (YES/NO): NO